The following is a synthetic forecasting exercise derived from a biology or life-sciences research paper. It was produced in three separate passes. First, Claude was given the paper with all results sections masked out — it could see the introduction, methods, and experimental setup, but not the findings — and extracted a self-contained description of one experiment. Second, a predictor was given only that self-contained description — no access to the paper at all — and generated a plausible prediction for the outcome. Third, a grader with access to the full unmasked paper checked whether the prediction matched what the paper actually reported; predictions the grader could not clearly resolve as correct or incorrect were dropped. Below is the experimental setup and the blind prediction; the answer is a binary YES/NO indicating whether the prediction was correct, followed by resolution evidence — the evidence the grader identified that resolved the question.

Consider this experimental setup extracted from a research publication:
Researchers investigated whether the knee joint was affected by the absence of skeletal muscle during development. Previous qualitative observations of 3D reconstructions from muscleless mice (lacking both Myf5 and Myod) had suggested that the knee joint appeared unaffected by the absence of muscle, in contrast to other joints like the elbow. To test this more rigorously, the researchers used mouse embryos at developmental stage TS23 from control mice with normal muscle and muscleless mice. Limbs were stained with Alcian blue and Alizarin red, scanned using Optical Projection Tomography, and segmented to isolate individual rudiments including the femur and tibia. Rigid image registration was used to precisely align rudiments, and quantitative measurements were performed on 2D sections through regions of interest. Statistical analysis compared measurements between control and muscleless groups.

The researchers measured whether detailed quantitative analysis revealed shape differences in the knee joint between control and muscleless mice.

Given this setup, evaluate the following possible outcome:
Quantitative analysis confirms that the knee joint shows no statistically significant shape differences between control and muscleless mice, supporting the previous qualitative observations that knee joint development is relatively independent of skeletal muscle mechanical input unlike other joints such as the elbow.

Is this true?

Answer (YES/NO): NO